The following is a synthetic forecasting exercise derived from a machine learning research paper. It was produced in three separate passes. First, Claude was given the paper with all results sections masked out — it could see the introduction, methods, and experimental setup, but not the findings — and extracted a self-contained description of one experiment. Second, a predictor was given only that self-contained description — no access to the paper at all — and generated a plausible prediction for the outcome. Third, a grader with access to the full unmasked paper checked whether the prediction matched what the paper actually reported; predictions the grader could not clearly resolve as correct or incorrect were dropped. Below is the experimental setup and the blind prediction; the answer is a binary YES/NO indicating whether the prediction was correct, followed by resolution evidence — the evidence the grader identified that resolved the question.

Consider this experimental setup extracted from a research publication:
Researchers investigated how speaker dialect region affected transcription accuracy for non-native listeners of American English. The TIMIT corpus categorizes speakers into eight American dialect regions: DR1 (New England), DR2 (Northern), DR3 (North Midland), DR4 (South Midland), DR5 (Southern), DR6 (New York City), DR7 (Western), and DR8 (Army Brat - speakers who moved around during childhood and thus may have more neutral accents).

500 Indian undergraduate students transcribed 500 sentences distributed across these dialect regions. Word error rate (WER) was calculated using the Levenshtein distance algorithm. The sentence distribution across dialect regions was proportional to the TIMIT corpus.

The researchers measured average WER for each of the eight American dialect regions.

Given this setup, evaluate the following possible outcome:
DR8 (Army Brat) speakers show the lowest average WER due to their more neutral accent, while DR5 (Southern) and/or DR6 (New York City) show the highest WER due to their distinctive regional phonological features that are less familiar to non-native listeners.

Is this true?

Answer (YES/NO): NO